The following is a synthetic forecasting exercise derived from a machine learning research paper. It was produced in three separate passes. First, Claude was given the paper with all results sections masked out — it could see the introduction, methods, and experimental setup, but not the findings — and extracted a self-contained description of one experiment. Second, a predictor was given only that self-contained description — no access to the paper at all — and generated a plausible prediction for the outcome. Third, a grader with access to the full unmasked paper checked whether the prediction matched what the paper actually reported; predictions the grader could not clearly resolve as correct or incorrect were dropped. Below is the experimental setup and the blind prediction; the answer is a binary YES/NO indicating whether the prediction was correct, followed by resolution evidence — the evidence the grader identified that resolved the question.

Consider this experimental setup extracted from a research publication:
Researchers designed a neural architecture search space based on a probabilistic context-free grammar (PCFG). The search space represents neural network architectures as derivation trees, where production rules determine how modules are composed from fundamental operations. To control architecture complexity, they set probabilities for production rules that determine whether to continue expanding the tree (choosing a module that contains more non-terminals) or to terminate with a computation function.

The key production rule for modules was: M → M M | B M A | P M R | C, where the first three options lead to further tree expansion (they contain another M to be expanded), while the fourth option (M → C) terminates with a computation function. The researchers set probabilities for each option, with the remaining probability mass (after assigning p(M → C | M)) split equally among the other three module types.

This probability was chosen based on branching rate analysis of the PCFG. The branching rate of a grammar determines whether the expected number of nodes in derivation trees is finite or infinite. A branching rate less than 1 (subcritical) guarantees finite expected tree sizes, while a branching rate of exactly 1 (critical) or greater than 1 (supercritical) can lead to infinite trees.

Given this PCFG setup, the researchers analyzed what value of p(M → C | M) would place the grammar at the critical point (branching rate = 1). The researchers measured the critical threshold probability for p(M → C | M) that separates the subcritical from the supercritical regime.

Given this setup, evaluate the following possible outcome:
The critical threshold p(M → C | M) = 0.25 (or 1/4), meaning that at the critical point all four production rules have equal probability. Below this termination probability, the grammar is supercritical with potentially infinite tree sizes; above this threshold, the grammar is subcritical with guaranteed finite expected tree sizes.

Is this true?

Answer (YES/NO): NO